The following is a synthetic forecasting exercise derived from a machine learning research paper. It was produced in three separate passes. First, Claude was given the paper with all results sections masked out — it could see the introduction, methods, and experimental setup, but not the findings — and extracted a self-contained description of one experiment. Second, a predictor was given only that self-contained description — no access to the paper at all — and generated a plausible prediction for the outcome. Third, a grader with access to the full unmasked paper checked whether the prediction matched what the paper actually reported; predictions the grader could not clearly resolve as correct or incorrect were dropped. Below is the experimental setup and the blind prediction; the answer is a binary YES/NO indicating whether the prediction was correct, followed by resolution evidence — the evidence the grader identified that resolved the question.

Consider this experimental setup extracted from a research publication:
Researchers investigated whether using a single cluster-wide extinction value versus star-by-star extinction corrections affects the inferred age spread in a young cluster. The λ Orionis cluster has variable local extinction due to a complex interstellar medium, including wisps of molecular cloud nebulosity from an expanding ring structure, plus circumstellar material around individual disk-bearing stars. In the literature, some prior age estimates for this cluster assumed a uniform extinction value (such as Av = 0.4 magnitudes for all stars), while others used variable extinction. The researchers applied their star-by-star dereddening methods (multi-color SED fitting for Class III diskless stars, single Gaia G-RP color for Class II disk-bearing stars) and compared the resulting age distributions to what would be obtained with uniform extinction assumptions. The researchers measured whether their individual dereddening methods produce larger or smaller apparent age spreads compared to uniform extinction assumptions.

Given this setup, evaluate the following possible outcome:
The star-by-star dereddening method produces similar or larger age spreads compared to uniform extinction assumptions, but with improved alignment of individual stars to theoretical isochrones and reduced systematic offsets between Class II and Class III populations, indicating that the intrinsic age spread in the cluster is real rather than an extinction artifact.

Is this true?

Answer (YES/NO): NO